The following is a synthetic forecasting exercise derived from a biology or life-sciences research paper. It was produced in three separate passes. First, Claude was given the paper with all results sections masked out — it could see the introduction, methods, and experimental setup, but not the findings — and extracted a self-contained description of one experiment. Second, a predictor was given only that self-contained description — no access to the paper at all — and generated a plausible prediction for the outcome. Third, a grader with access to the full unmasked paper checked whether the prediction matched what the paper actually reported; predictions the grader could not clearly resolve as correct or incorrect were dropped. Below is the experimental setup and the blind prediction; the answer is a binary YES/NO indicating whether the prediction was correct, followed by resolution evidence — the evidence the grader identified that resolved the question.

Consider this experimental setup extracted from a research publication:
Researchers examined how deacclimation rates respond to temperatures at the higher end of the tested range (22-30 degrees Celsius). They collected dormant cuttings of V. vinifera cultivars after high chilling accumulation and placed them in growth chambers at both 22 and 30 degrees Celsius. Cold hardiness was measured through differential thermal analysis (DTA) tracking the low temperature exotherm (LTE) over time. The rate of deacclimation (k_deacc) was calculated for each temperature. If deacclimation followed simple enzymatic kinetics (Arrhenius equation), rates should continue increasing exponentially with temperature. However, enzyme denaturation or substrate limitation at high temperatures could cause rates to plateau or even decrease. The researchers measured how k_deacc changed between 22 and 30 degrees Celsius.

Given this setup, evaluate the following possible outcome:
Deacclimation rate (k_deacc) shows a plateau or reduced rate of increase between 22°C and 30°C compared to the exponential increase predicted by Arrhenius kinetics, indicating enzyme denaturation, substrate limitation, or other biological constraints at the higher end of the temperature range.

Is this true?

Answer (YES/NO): YES